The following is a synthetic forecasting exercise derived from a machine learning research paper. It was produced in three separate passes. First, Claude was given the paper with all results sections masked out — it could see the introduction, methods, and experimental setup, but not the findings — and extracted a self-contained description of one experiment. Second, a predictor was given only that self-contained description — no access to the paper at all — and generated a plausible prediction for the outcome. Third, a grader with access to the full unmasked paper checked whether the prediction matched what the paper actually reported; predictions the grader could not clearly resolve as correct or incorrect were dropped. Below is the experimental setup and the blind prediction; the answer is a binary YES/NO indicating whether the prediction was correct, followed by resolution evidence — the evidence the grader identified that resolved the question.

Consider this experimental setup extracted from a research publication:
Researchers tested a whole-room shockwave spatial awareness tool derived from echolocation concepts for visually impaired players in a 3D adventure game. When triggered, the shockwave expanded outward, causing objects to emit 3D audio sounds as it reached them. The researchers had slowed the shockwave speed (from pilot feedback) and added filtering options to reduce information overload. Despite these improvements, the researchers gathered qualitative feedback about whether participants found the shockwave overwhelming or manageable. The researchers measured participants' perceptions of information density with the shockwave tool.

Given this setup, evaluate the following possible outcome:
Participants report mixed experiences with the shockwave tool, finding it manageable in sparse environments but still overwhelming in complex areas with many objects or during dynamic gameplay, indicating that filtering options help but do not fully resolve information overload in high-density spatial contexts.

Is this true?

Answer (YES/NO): NO